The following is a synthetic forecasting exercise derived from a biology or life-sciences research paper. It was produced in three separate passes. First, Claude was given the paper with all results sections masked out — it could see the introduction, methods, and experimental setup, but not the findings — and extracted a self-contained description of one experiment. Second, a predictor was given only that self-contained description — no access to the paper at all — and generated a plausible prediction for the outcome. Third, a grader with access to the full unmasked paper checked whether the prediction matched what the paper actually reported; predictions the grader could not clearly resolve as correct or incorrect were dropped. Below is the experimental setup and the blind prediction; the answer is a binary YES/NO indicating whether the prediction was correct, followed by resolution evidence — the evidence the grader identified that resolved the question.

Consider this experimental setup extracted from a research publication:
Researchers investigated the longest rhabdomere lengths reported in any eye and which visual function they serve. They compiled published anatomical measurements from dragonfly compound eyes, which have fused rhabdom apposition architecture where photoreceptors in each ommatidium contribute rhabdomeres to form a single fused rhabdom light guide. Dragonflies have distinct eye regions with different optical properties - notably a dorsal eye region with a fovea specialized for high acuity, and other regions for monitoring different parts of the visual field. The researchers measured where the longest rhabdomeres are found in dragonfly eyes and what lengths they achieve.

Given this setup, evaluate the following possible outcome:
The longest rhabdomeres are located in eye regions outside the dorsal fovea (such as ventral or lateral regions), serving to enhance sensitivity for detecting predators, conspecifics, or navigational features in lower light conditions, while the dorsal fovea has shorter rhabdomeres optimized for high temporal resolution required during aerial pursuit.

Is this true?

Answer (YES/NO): NO